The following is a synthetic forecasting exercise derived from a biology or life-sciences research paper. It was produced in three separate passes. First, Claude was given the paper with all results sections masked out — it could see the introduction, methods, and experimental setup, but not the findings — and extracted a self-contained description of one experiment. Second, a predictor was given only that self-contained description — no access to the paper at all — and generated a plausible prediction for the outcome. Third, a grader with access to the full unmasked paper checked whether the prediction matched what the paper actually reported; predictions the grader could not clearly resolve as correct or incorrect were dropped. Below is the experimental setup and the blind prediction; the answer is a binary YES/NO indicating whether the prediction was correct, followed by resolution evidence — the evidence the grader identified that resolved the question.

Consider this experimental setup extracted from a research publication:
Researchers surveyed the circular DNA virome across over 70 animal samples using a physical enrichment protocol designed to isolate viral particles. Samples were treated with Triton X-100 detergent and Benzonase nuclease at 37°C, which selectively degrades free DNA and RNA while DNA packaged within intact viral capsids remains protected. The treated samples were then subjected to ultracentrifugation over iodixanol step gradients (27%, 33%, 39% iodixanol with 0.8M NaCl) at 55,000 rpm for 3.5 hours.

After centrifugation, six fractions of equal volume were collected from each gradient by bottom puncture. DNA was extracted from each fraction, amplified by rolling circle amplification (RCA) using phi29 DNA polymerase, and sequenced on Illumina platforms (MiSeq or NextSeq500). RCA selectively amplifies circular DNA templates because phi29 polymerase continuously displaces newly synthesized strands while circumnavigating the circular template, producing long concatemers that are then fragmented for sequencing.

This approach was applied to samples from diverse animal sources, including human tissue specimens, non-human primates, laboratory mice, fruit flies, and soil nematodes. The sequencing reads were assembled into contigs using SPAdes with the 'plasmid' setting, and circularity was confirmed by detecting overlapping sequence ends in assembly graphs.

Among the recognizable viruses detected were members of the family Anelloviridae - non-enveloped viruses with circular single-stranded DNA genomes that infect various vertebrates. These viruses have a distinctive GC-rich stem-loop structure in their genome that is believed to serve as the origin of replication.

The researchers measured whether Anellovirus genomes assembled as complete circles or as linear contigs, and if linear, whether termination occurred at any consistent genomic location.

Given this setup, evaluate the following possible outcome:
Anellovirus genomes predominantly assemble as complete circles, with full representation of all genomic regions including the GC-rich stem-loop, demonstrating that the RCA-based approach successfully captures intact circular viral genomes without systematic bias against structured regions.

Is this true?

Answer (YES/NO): NO